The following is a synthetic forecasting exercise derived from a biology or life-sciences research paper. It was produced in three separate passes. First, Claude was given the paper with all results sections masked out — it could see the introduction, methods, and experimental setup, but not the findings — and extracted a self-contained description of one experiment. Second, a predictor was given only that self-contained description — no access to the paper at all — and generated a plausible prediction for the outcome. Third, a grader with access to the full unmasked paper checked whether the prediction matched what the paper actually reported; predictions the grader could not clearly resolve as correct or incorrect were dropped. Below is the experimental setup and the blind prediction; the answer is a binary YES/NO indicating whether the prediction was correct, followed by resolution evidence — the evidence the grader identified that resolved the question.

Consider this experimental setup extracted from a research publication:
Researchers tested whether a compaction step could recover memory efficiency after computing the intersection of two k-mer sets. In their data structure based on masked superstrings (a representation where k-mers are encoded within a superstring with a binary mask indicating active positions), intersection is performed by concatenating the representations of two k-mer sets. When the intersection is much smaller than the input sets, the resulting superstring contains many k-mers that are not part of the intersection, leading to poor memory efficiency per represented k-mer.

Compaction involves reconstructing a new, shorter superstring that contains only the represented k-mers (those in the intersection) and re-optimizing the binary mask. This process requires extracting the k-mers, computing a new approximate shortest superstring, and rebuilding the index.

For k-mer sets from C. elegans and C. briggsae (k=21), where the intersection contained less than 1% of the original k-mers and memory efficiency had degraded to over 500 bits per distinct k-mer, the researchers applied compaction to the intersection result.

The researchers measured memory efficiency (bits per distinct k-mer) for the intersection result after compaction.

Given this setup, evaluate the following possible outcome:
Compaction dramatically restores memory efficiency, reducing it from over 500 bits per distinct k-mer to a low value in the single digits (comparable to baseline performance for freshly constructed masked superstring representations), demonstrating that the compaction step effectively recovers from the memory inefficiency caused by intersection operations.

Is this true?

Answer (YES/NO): NO